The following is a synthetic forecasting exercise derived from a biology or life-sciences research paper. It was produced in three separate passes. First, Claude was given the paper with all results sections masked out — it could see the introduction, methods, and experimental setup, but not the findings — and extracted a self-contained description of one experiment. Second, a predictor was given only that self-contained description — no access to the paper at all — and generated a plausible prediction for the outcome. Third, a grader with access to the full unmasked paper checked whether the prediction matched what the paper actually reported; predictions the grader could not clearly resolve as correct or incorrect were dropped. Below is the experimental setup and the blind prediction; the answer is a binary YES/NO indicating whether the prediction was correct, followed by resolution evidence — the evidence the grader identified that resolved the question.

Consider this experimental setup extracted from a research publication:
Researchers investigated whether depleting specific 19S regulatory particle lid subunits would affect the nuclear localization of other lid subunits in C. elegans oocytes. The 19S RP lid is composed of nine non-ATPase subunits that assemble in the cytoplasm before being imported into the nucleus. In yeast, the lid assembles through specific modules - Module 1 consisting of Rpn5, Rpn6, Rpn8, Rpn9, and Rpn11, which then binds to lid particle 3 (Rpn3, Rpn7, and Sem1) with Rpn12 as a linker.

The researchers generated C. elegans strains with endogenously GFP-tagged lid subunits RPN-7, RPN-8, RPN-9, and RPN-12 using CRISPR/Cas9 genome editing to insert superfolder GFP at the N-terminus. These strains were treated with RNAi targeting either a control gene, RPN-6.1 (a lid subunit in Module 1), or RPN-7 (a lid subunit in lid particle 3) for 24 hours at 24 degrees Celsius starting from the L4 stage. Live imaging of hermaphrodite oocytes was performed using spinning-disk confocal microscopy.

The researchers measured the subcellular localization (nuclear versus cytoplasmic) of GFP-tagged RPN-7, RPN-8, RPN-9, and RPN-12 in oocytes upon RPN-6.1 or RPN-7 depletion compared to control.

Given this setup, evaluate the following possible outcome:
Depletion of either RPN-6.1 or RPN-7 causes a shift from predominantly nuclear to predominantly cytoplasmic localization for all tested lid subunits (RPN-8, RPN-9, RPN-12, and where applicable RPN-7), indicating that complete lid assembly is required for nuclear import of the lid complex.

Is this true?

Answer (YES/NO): NO